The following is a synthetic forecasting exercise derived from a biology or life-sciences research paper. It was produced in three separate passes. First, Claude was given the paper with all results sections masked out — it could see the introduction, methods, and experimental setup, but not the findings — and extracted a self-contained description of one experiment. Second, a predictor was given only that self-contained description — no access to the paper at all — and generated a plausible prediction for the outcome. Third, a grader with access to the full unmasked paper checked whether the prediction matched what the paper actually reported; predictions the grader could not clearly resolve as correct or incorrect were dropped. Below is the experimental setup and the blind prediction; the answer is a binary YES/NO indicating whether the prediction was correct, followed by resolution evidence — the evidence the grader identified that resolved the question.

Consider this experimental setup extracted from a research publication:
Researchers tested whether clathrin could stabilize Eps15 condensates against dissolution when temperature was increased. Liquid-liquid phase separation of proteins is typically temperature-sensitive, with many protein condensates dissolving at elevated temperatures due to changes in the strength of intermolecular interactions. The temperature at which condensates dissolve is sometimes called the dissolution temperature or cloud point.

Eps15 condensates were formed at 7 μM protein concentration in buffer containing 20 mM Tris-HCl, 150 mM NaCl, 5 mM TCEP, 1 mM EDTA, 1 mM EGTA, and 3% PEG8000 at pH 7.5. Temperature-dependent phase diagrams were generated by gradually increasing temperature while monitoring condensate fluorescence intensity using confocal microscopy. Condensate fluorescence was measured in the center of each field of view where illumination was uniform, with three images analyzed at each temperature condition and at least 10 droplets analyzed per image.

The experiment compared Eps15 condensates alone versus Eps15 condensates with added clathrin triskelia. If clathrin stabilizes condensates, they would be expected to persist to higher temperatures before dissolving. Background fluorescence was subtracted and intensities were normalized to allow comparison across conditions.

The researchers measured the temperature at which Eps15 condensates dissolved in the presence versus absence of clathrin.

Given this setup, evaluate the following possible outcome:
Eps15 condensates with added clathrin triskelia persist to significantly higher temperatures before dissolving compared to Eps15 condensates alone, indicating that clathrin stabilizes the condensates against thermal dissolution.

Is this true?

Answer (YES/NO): YES